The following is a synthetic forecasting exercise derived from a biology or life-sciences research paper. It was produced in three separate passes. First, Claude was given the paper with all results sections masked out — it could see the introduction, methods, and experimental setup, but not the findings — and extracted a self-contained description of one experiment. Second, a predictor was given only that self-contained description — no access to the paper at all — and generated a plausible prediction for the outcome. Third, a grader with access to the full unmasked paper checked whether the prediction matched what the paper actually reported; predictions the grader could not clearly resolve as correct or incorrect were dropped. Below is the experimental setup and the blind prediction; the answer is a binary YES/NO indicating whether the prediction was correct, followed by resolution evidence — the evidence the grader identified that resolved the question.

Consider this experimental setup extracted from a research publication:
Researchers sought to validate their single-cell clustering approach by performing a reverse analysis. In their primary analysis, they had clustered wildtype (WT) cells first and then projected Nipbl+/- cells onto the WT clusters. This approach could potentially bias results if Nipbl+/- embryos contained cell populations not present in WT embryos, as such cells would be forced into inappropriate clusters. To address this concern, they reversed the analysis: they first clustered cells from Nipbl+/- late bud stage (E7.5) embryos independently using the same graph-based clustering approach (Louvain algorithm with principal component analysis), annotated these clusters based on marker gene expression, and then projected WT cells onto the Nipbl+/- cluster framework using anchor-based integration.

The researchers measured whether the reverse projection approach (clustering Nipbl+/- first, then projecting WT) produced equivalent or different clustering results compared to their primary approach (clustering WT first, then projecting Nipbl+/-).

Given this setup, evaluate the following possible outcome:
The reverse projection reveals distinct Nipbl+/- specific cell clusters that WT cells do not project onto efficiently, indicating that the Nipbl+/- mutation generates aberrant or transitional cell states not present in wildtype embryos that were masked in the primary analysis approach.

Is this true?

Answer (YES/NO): NO